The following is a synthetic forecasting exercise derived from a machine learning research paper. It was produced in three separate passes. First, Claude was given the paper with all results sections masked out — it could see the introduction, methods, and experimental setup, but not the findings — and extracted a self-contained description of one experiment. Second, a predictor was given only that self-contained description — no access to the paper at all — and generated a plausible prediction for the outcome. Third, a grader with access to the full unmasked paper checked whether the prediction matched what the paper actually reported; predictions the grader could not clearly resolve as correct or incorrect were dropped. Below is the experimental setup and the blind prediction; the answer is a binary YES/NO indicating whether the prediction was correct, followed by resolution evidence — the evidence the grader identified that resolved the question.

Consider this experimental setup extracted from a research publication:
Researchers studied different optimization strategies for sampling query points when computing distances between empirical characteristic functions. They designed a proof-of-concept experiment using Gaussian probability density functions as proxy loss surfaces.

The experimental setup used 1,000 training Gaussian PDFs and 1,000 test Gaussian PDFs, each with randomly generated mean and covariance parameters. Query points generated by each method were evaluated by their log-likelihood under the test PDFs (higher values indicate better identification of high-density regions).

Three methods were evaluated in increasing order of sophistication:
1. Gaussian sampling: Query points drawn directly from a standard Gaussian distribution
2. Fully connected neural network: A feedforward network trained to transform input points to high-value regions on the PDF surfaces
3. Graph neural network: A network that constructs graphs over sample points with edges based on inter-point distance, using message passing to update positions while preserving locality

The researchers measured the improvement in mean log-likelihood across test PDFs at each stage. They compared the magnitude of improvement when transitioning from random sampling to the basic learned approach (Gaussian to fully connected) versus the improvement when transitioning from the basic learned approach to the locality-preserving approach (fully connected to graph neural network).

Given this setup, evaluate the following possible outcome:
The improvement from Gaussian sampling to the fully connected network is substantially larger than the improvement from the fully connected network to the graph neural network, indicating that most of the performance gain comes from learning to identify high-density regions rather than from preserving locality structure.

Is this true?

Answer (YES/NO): YES